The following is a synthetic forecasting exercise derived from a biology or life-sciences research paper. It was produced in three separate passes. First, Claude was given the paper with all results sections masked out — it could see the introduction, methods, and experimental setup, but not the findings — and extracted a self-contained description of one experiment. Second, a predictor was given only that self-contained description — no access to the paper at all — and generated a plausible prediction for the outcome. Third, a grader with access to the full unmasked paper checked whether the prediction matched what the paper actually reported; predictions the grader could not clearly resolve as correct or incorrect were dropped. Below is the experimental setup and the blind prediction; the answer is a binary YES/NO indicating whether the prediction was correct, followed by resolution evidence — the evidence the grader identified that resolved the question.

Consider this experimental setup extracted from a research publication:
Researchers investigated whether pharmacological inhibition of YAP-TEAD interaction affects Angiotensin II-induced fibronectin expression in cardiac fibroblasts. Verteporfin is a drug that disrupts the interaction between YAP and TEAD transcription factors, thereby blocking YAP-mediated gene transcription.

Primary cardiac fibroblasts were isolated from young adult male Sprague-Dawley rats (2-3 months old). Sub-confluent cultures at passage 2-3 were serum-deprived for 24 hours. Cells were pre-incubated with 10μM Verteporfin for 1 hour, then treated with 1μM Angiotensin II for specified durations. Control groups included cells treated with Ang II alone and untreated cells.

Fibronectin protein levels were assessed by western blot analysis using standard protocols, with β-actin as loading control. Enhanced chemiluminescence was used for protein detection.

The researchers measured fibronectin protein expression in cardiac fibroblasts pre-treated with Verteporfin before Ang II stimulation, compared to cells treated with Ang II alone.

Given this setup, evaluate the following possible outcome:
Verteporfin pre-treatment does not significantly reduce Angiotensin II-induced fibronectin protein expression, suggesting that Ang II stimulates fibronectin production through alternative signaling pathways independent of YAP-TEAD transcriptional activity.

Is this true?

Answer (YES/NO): NO